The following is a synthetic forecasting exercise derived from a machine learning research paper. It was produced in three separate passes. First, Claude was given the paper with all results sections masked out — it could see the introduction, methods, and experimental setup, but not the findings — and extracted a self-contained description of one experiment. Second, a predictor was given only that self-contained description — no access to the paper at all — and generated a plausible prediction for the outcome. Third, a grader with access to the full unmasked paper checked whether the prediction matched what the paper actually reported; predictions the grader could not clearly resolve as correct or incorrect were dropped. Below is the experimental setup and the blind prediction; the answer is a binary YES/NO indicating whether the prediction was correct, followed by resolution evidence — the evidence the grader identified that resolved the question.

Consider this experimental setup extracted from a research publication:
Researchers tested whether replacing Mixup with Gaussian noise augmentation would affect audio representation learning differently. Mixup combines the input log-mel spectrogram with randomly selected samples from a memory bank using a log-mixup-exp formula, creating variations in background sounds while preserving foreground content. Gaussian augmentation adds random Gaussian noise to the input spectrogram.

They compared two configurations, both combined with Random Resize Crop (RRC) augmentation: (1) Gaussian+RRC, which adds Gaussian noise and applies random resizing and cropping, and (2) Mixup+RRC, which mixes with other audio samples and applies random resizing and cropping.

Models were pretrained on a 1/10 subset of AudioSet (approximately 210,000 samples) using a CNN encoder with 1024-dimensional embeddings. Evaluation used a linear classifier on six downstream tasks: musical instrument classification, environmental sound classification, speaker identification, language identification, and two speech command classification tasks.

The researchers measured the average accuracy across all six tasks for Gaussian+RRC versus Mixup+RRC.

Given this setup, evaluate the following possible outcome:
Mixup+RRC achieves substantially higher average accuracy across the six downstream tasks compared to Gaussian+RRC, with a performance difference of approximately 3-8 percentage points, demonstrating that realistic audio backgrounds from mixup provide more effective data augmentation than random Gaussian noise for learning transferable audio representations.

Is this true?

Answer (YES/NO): YES